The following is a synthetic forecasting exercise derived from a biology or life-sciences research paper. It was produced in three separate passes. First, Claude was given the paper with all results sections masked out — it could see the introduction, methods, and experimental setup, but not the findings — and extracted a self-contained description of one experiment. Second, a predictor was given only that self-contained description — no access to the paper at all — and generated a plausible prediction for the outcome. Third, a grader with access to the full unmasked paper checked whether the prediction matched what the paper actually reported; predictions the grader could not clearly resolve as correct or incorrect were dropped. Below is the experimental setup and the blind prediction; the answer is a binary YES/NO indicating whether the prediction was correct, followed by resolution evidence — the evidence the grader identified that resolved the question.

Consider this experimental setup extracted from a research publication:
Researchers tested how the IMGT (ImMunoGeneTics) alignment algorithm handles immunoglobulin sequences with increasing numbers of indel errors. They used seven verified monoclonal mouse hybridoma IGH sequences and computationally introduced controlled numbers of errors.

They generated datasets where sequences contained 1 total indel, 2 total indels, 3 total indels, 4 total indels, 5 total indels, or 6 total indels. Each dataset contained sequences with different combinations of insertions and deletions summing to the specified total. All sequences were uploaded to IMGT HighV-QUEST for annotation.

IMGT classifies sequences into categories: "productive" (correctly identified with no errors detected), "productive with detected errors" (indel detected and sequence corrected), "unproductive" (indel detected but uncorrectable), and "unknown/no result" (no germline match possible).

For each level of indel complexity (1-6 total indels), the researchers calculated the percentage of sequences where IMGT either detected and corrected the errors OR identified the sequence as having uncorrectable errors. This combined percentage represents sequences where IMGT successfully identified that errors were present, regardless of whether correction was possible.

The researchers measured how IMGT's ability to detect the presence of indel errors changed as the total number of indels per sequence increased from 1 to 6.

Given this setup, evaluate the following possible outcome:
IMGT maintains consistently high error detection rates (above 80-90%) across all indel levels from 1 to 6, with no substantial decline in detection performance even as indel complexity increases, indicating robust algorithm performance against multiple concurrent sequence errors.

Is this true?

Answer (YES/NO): YES